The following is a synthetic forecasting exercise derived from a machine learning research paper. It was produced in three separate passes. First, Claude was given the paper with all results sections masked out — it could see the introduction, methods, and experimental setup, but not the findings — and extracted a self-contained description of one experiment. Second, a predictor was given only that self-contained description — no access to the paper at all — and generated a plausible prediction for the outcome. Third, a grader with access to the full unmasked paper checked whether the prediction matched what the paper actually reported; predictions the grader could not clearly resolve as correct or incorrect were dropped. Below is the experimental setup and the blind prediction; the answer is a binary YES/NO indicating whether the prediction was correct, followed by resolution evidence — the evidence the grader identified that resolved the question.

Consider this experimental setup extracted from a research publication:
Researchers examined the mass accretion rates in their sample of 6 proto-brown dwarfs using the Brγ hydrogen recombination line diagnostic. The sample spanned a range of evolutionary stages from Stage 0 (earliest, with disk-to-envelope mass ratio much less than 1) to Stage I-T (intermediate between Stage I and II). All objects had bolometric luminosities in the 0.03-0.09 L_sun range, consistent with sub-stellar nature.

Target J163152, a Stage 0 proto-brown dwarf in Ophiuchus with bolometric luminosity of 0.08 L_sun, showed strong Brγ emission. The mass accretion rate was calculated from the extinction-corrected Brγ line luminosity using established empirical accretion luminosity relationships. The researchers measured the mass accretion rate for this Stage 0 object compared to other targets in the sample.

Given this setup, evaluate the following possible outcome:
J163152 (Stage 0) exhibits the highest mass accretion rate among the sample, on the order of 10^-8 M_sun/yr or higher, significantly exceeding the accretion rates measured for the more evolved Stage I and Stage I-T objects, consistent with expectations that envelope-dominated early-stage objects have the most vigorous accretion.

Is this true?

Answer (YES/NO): NO